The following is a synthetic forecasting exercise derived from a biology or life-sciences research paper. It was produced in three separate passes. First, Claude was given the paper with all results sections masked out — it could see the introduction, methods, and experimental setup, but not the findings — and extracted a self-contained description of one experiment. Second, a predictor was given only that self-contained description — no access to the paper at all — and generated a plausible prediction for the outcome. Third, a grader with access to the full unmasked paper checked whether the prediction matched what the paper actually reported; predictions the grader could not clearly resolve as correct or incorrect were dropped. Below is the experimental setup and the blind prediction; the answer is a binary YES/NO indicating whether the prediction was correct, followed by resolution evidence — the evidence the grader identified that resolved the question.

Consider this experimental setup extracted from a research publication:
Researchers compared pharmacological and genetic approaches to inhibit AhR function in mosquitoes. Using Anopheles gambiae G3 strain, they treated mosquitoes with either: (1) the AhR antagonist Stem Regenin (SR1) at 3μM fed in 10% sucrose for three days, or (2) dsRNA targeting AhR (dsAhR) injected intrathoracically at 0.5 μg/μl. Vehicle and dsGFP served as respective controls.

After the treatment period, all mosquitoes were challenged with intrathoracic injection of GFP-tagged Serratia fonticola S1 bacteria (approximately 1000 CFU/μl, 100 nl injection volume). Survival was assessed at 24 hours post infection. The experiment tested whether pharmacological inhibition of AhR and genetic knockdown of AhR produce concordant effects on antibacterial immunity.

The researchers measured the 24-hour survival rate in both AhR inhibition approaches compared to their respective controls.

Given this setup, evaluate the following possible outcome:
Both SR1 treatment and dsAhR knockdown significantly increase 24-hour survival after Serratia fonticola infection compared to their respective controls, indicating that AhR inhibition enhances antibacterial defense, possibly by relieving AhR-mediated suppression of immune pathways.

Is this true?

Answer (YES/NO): YES